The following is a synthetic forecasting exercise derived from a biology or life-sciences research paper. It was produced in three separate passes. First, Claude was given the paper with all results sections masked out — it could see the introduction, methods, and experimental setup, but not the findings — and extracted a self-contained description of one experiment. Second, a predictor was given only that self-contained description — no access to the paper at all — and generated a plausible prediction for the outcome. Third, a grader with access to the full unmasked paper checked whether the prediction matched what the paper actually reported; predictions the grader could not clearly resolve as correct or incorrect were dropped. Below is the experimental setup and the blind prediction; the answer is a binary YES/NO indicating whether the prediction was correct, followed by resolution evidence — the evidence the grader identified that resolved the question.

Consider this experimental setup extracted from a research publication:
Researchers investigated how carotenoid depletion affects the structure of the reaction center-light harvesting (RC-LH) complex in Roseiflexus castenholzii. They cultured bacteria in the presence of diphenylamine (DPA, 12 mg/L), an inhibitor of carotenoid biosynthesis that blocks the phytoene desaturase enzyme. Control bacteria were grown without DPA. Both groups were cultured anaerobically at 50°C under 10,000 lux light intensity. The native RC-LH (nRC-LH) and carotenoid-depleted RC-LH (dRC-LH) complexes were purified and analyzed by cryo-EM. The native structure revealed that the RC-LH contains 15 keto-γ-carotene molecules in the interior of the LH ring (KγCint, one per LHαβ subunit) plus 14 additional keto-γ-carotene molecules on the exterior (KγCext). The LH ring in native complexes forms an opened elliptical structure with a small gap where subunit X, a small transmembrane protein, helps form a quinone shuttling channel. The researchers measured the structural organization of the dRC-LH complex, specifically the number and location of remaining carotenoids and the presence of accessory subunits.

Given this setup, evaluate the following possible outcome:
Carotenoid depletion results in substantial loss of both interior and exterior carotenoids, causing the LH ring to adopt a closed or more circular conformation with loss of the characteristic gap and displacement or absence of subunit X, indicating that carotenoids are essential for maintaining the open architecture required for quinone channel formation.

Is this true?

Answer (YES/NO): NO